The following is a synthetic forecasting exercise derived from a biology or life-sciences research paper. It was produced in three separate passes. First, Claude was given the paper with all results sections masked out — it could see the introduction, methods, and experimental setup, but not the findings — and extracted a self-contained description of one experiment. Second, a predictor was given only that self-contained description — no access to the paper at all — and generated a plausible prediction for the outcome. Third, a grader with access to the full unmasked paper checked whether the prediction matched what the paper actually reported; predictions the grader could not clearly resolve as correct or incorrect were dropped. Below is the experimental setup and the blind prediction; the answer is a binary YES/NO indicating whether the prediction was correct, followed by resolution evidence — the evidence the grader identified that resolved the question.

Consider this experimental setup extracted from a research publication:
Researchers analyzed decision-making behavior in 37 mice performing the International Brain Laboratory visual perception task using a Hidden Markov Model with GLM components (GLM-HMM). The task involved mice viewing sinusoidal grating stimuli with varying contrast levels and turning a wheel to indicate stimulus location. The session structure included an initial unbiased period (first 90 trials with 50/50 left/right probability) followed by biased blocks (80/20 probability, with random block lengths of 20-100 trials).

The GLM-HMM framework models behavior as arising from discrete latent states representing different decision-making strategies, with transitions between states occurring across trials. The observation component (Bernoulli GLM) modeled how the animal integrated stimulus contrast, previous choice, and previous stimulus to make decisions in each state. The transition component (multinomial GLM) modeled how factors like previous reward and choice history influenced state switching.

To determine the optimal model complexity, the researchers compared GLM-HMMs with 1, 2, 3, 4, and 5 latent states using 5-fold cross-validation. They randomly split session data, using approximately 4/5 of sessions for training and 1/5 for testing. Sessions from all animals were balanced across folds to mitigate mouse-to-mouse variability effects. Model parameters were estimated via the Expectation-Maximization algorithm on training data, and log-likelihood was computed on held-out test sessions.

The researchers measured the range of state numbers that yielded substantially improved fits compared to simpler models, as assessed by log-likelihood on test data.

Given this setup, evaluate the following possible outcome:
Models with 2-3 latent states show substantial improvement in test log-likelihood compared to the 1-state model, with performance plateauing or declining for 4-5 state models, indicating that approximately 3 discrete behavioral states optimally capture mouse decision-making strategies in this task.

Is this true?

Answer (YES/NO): NO